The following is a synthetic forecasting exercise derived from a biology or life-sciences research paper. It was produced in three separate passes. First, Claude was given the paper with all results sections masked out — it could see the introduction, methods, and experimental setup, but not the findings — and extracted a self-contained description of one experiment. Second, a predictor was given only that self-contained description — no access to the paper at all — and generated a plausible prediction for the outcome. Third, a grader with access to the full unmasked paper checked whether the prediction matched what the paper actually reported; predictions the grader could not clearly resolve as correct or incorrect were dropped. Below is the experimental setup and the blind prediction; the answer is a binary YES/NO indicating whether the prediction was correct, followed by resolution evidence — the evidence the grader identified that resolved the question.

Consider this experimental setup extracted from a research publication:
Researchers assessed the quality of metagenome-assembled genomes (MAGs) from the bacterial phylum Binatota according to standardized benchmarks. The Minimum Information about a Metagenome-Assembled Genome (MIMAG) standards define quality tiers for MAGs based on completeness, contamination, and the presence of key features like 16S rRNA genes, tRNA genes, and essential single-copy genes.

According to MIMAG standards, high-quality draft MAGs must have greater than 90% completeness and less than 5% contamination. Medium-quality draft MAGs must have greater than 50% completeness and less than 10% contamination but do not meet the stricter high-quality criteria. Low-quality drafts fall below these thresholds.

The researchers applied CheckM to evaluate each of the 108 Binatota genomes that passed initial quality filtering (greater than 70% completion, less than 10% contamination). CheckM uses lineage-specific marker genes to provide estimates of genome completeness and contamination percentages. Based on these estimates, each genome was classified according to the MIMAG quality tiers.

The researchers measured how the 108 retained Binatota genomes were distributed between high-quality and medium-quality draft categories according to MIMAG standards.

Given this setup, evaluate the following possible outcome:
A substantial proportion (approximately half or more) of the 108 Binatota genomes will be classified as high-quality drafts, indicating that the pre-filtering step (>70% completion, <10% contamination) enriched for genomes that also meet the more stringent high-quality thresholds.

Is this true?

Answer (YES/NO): NO